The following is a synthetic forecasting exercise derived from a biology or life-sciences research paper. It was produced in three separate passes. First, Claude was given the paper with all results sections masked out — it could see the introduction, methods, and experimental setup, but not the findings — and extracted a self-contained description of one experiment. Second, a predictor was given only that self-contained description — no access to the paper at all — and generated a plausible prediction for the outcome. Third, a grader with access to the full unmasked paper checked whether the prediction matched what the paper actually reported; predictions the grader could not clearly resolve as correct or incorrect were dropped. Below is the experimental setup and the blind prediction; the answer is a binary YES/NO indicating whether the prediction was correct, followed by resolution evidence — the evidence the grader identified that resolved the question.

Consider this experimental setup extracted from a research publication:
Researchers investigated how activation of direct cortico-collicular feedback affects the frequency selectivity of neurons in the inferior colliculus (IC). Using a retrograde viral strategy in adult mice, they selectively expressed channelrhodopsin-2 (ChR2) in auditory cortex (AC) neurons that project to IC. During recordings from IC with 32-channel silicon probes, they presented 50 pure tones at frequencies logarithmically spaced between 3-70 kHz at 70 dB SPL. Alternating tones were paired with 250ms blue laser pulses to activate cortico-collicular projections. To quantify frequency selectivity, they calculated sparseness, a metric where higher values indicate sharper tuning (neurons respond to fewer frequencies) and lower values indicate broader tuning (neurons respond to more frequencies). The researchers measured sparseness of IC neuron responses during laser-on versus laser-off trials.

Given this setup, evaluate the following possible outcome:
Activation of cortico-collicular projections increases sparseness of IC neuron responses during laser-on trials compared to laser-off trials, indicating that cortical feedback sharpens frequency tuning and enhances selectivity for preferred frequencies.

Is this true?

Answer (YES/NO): NO